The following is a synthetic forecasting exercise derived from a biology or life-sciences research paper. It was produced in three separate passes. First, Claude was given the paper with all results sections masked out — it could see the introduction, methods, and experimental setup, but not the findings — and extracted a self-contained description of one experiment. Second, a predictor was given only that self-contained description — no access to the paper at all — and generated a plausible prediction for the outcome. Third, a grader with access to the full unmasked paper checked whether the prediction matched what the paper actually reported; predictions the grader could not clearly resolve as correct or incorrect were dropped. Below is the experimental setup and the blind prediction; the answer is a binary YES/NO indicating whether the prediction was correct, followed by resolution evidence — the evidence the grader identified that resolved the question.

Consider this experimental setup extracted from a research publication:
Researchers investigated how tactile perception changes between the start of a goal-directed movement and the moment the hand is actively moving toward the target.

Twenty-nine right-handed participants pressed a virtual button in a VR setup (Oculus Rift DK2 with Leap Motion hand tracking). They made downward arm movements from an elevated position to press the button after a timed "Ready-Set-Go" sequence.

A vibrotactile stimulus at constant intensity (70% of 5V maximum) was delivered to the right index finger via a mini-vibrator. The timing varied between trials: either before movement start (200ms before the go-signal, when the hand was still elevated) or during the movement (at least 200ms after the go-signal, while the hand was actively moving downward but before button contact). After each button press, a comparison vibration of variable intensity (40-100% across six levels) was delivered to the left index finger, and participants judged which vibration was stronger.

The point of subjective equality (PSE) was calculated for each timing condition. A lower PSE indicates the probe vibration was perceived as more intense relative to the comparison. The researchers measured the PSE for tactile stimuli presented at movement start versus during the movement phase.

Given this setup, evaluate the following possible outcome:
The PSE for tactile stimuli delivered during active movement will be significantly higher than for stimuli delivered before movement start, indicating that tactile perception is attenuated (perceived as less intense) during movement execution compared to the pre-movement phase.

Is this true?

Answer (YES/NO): NO